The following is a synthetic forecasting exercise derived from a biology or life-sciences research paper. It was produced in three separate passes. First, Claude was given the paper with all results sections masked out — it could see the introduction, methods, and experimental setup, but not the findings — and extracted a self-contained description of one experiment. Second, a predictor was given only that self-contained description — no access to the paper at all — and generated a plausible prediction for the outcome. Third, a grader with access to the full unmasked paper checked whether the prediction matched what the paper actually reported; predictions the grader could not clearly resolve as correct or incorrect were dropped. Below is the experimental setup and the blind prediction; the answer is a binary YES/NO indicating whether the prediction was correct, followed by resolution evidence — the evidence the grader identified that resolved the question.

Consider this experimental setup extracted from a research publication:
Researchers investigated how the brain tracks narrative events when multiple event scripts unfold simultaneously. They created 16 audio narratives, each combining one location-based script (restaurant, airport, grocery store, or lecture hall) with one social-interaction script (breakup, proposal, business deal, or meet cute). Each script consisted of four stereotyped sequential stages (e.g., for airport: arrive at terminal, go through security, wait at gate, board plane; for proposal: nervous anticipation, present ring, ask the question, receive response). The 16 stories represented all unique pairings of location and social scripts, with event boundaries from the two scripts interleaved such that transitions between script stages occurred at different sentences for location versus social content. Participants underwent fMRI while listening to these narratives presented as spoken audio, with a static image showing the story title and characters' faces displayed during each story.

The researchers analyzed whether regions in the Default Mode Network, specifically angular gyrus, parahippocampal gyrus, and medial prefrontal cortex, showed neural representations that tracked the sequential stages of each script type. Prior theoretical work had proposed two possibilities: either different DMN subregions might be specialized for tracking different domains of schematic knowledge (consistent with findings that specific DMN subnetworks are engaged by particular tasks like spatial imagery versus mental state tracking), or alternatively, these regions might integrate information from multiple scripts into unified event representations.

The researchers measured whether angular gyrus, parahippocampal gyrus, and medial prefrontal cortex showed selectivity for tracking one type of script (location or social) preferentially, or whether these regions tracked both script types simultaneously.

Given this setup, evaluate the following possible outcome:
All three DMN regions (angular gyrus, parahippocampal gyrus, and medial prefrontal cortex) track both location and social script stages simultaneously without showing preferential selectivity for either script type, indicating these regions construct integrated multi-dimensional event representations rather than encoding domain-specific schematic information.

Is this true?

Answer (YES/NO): NO